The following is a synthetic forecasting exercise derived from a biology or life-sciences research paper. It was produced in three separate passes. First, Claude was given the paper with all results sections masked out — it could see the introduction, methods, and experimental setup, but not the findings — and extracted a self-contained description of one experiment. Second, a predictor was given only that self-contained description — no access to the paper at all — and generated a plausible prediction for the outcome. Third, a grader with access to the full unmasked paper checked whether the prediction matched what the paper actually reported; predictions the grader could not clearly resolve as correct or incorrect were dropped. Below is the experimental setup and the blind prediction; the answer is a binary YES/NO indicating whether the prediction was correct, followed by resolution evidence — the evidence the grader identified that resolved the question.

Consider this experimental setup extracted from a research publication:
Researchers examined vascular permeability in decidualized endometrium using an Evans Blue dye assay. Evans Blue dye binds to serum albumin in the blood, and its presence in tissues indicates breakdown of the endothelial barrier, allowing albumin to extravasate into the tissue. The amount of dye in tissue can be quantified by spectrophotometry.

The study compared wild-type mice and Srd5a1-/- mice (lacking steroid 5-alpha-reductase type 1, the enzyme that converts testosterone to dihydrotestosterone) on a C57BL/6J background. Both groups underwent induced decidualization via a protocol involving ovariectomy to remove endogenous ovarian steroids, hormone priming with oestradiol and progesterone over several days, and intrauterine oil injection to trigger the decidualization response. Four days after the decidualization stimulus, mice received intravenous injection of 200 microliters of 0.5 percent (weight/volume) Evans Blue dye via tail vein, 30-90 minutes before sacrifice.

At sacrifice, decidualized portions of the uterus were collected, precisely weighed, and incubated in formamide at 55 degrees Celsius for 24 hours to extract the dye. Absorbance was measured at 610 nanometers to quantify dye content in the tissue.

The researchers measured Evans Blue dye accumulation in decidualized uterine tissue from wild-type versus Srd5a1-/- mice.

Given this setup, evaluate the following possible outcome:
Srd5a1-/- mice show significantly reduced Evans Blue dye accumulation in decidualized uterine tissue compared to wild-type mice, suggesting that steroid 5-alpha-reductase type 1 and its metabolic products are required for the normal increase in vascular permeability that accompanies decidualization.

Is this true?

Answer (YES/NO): NO